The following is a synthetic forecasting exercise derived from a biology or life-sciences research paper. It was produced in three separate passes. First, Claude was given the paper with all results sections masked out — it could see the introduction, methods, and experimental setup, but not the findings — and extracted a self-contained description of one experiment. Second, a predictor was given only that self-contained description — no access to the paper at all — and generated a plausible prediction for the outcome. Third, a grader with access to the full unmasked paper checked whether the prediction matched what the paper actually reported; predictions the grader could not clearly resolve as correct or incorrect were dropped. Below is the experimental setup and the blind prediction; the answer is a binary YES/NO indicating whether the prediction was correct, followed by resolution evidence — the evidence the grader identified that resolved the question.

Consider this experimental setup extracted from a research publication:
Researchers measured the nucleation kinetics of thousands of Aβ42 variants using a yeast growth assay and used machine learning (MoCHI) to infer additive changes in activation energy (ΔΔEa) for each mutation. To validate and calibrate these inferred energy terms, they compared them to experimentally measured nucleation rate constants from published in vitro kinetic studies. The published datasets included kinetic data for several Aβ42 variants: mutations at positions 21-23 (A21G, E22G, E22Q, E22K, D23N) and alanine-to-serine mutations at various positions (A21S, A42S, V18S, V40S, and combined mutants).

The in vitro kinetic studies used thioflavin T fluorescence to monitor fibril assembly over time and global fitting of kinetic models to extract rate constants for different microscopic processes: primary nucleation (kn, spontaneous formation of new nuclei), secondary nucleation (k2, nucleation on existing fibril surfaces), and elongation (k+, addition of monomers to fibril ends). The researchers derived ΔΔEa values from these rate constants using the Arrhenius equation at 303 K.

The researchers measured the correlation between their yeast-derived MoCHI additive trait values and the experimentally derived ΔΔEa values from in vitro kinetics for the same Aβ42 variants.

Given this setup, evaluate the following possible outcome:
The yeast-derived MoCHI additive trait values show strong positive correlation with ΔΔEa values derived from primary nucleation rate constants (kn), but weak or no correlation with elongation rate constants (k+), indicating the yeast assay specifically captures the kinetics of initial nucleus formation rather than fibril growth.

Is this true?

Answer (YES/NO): NO